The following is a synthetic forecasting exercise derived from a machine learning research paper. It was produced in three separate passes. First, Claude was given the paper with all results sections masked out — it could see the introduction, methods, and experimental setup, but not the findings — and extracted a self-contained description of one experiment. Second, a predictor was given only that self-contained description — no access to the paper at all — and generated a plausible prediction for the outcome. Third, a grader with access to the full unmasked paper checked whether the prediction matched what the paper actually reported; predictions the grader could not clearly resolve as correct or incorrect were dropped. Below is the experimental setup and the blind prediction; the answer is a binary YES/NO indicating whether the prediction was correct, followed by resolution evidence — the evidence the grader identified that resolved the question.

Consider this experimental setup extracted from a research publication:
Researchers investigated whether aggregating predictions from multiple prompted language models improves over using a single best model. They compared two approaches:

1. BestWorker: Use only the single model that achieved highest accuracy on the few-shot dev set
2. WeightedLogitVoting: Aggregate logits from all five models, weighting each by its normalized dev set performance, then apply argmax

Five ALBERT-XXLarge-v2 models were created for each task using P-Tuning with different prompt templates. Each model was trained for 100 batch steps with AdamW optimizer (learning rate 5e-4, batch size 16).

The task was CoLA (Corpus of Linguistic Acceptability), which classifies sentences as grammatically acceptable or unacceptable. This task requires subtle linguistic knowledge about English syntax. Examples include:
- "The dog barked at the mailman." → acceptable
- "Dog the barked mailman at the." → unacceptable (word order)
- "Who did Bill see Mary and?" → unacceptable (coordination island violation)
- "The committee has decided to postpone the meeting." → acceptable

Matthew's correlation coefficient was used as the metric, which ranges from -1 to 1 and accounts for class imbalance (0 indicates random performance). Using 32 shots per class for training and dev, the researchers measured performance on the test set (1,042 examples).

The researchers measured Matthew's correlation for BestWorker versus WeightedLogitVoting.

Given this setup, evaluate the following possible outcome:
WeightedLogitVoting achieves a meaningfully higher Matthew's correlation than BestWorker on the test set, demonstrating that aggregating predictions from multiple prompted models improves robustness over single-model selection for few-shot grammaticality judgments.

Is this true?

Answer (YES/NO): NO